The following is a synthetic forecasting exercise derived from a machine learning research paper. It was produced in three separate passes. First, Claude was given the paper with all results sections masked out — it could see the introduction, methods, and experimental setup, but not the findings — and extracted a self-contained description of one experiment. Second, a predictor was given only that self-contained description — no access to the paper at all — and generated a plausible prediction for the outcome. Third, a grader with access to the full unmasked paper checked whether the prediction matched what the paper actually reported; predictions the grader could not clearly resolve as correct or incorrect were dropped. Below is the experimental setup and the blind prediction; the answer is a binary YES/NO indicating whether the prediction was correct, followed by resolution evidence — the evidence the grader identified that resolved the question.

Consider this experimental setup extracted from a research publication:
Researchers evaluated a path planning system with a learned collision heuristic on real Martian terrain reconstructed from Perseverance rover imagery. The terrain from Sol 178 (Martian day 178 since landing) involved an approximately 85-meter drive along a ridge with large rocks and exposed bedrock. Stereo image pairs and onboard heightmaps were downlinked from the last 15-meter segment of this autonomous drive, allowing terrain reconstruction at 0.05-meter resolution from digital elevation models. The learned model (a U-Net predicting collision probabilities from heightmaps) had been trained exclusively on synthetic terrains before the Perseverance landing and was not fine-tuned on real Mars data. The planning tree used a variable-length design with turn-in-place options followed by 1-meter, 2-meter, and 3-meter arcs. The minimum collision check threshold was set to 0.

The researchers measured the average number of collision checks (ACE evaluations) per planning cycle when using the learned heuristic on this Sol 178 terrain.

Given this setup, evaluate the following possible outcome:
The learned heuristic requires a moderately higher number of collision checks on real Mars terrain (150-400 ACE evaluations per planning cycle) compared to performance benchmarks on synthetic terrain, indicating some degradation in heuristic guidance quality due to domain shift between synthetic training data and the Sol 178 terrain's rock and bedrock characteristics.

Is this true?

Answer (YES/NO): NO